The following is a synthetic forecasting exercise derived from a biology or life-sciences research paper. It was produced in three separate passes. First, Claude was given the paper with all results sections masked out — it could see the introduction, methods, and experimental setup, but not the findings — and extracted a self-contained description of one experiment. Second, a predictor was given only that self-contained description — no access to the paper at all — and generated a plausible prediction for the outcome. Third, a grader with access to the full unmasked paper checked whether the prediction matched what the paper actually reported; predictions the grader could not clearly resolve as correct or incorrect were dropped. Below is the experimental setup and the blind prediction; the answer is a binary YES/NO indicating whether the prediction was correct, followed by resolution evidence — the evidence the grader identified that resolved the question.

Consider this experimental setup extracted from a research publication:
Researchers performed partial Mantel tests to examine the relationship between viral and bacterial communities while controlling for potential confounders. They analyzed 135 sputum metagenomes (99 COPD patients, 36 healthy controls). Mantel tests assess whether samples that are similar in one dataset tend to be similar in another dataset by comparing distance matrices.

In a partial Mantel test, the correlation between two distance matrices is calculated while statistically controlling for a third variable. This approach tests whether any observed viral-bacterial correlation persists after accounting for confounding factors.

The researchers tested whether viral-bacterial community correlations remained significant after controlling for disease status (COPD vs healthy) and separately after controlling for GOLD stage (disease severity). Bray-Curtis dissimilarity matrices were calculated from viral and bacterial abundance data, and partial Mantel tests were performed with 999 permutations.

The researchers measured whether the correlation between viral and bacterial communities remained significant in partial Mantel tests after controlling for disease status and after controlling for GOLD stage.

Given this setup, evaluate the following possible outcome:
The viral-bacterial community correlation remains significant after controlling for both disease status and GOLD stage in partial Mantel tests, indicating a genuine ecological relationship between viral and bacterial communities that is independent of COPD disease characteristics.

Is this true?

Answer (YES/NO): YES